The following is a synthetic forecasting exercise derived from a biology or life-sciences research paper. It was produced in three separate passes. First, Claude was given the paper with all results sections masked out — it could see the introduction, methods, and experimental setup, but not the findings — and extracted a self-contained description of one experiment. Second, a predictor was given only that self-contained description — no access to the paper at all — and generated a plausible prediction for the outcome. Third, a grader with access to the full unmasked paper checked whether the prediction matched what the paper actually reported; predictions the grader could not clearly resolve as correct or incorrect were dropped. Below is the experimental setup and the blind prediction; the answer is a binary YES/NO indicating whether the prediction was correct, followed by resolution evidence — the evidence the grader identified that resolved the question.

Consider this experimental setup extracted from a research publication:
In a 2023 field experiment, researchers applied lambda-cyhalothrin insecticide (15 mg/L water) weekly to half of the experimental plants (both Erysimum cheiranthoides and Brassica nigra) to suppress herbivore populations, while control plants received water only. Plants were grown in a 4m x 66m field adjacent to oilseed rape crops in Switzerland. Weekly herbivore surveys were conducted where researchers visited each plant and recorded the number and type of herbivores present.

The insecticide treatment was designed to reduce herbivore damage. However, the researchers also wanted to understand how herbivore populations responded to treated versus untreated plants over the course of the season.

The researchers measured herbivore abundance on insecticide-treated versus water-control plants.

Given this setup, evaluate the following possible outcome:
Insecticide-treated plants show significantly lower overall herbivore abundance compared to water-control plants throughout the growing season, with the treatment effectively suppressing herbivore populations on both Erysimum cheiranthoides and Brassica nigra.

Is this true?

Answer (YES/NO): NO